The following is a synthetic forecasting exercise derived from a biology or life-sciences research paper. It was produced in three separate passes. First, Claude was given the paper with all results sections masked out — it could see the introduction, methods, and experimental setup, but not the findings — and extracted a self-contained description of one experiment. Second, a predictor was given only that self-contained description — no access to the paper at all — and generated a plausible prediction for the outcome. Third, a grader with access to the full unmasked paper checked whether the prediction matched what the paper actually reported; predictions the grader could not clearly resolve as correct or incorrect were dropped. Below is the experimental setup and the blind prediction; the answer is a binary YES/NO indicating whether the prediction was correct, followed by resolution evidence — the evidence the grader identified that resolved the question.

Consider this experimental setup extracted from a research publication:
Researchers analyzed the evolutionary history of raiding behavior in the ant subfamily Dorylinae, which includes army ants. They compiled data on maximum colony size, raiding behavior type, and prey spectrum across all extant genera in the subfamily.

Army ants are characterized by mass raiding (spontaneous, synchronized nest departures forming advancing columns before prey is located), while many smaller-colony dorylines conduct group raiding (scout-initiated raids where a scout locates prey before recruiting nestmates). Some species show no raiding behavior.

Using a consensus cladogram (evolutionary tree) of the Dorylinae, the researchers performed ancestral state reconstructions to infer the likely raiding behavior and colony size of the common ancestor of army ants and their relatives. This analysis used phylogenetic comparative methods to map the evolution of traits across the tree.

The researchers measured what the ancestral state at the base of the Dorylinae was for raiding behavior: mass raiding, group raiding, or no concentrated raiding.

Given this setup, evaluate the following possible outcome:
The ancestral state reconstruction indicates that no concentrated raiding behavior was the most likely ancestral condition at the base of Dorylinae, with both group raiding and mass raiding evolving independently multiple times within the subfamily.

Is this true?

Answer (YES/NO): NO